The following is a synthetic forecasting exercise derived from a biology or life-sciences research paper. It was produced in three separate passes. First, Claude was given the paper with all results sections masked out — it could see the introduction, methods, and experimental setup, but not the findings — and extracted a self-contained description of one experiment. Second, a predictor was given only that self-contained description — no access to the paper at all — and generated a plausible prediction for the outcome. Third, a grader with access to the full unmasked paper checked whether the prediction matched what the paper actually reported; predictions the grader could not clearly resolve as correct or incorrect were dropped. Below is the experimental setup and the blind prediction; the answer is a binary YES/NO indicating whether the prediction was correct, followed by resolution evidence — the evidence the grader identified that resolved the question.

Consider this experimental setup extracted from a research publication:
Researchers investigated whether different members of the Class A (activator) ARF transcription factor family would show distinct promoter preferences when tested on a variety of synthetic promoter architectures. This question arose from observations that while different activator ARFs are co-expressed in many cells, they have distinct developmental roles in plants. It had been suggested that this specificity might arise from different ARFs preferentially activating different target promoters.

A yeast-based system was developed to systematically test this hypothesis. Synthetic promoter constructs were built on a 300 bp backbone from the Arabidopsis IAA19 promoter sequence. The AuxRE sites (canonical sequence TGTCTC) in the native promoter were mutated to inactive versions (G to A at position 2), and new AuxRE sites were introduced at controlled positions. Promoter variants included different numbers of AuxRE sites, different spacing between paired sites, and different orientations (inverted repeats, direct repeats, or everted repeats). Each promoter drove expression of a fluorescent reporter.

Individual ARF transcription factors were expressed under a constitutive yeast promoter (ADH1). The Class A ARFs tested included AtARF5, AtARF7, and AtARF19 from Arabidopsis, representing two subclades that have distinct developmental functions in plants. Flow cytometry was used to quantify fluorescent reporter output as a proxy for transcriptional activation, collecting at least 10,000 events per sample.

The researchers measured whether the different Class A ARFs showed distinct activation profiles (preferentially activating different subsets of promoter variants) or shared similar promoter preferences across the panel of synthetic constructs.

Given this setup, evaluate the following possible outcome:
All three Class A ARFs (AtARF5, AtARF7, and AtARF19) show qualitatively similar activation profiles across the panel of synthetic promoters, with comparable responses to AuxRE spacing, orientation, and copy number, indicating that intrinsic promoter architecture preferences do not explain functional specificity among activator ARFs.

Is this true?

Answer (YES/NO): YES